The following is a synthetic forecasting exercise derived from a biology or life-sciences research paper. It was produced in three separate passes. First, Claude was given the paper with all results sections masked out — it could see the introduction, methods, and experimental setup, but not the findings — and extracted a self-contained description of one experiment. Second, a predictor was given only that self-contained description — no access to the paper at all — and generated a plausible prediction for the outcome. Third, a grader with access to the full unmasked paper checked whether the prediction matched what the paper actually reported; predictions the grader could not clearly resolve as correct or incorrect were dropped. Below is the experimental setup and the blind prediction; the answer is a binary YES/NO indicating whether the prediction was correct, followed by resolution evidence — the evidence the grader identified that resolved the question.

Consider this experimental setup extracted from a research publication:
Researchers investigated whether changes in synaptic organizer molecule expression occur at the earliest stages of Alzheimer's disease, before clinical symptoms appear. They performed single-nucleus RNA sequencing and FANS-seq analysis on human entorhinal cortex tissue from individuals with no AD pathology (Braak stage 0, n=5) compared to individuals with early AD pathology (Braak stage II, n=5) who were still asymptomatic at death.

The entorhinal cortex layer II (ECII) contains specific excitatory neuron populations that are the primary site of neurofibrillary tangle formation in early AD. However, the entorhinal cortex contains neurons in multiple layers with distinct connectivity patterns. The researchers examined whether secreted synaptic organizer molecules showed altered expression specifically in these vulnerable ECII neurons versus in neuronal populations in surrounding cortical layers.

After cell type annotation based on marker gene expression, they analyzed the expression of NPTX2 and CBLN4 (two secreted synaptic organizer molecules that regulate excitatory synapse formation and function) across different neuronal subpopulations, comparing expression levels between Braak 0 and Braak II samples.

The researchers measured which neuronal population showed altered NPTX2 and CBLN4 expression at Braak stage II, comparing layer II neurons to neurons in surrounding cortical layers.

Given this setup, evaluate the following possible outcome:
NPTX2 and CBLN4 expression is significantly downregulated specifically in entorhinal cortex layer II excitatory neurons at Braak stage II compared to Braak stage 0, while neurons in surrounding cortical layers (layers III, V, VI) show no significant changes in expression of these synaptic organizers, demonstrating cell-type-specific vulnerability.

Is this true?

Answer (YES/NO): NO